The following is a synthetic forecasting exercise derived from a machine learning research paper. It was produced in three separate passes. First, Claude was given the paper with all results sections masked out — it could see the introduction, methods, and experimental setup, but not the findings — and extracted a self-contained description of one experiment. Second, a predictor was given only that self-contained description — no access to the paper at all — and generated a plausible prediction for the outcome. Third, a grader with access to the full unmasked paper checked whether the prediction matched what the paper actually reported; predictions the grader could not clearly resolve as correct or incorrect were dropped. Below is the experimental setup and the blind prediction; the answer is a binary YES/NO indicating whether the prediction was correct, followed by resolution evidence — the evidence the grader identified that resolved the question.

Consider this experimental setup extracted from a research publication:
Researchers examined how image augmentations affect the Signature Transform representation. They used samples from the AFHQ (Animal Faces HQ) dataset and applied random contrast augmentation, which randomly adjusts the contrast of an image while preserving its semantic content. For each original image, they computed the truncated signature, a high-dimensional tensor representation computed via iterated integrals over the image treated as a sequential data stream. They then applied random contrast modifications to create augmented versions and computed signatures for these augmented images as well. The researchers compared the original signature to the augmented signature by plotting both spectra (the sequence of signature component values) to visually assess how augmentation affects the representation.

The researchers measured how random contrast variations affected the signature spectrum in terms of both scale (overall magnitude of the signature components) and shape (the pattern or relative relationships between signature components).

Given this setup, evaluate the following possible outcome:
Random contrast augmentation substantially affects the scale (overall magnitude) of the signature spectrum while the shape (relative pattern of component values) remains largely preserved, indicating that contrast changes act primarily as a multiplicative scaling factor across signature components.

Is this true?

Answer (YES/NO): YES